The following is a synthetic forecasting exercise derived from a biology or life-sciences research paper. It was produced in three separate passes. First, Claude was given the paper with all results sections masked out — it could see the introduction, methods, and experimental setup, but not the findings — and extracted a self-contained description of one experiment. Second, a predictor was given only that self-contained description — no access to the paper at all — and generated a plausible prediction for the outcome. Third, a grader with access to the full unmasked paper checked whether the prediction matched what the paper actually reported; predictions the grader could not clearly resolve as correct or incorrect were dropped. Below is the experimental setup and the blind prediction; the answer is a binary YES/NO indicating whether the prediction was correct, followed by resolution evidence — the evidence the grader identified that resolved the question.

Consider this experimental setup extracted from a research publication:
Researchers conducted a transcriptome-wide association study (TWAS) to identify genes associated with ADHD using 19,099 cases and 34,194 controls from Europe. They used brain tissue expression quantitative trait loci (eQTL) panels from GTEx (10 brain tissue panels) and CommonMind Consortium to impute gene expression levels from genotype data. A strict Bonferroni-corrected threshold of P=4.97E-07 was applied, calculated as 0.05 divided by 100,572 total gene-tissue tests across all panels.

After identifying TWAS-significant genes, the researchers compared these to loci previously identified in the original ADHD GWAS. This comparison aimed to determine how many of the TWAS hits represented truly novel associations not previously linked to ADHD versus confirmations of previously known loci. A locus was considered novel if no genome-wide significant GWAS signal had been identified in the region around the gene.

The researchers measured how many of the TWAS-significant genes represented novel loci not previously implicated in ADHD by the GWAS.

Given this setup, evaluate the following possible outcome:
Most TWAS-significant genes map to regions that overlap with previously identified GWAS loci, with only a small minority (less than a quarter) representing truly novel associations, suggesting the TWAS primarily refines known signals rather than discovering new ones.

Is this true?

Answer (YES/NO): NO